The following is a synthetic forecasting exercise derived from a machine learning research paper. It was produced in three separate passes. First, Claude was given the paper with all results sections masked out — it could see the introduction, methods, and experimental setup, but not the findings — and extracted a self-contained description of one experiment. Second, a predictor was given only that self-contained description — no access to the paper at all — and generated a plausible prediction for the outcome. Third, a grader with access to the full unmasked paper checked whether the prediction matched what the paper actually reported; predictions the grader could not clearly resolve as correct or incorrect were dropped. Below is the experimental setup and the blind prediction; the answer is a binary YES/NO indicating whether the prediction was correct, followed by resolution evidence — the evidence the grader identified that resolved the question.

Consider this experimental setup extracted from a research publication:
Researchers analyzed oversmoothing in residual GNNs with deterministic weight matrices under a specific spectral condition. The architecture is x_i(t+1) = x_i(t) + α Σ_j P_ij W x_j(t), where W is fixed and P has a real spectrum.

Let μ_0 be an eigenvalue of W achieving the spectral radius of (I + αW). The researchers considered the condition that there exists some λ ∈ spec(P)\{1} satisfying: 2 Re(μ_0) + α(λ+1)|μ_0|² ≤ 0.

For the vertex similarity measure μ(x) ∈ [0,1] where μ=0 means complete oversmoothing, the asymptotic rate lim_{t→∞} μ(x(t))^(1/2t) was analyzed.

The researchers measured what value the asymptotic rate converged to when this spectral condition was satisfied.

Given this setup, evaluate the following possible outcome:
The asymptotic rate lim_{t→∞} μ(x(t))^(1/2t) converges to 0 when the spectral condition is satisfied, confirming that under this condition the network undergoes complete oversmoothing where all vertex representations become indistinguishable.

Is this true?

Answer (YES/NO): NO